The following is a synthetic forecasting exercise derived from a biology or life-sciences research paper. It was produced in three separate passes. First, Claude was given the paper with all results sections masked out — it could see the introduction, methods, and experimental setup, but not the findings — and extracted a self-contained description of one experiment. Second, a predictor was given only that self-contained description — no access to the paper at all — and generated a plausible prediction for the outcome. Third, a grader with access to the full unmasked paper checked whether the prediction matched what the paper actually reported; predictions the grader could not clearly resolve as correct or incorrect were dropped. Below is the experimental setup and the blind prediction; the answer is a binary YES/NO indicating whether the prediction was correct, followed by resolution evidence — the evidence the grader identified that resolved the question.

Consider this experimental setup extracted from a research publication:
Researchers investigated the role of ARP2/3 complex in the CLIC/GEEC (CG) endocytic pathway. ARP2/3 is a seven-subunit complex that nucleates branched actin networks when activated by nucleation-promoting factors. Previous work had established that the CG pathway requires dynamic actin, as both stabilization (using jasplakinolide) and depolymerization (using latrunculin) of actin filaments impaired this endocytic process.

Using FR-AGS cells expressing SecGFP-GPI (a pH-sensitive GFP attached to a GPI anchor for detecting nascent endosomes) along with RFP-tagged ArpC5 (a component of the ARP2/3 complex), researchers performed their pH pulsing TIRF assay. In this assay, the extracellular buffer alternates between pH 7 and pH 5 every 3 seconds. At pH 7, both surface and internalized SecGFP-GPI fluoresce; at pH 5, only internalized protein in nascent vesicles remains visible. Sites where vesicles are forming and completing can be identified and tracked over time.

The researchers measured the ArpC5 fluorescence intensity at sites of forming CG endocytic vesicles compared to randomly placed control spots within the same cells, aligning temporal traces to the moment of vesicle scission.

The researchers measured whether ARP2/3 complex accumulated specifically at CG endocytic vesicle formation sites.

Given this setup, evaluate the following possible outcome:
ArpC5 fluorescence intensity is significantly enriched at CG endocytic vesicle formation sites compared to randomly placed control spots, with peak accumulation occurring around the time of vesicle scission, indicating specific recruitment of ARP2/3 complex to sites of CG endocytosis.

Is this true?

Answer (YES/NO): NO